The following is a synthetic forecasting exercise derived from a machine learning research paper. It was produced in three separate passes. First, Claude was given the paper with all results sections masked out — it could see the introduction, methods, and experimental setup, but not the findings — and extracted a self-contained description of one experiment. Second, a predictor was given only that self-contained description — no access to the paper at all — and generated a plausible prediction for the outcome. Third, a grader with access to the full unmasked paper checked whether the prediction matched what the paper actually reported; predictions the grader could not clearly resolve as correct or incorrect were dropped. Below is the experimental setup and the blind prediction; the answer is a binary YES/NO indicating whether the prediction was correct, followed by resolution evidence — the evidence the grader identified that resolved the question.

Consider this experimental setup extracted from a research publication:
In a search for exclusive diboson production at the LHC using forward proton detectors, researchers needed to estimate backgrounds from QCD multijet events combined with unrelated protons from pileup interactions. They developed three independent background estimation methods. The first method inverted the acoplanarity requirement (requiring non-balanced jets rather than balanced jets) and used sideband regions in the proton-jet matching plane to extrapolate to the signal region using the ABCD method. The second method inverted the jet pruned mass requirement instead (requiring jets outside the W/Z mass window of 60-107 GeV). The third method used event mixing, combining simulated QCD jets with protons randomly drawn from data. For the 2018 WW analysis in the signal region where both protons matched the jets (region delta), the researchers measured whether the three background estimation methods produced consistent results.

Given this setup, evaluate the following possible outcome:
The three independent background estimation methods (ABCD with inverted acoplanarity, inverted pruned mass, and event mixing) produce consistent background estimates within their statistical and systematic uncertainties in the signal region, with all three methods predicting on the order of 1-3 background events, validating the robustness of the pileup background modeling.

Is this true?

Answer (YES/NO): NO